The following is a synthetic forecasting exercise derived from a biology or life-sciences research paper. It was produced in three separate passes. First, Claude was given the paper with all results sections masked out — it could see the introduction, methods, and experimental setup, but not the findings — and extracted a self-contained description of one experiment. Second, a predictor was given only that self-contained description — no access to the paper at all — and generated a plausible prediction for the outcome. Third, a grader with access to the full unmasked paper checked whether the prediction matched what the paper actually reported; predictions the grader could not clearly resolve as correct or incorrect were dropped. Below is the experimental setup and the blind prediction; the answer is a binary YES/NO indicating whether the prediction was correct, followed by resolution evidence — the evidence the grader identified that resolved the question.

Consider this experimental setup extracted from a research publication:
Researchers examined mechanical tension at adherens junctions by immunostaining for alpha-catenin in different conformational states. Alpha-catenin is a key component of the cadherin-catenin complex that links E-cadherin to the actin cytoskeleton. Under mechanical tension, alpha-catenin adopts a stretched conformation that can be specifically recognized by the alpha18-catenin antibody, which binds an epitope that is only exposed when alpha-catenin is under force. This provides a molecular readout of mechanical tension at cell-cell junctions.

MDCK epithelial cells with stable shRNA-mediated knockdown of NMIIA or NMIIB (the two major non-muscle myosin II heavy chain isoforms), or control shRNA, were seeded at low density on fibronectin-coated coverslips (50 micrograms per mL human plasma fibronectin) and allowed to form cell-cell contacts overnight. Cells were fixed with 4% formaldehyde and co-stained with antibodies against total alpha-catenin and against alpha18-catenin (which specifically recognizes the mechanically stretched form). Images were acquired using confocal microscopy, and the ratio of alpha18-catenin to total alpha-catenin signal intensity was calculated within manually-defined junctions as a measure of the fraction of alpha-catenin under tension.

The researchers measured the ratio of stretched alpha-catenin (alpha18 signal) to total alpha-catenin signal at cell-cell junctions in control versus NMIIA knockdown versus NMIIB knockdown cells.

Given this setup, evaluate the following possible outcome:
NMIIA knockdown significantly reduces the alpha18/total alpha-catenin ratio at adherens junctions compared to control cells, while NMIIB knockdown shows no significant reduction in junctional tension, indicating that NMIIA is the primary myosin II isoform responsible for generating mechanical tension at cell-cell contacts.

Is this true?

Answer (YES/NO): NO